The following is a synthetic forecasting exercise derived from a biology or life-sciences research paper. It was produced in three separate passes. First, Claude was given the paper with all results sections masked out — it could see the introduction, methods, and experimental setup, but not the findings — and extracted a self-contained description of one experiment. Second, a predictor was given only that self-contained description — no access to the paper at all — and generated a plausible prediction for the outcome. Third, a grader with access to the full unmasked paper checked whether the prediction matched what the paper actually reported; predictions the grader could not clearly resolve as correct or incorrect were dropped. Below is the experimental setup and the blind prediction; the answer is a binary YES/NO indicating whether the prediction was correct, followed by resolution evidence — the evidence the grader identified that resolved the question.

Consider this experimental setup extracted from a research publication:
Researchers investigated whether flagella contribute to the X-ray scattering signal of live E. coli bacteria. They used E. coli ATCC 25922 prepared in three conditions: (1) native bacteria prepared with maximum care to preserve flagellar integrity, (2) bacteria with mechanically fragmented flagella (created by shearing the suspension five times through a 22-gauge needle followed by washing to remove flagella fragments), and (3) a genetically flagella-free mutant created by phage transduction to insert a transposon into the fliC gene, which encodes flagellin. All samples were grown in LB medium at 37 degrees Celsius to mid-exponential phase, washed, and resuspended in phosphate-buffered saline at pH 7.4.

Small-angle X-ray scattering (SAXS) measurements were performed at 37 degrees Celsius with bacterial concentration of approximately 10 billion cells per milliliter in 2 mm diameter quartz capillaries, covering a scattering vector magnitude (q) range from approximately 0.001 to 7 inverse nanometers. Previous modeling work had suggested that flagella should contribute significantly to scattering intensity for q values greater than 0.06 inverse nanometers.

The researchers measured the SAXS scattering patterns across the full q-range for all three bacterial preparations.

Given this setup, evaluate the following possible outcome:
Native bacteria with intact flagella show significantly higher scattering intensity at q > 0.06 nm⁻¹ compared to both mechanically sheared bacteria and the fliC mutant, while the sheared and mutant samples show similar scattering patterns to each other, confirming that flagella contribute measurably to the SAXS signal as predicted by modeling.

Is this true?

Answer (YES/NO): NO